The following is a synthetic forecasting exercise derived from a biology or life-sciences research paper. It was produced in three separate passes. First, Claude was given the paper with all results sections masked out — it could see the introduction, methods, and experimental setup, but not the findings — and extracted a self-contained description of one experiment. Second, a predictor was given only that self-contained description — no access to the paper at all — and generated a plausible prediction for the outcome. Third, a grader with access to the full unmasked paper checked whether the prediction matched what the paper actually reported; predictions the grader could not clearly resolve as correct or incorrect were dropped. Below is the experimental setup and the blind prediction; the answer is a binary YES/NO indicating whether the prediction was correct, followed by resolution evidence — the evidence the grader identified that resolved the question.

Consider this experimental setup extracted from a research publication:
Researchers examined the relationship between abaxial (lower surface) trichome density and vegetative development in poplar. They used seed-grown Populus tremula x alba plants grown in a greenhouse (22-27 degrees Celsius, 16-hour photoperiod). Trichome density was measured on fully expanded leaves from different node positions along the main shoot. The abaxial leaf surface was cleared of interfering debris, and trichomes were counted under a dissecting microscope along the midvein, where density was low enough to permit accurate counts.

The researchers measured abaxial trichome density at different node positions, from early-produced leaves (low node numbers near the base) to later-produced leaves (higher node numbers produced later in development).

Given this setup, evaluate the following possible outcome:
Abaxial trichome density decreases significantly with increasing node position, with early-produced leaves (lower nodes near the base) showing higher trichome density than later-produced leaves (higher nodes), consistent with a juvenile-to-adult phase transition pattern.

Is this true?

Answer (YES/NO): NO